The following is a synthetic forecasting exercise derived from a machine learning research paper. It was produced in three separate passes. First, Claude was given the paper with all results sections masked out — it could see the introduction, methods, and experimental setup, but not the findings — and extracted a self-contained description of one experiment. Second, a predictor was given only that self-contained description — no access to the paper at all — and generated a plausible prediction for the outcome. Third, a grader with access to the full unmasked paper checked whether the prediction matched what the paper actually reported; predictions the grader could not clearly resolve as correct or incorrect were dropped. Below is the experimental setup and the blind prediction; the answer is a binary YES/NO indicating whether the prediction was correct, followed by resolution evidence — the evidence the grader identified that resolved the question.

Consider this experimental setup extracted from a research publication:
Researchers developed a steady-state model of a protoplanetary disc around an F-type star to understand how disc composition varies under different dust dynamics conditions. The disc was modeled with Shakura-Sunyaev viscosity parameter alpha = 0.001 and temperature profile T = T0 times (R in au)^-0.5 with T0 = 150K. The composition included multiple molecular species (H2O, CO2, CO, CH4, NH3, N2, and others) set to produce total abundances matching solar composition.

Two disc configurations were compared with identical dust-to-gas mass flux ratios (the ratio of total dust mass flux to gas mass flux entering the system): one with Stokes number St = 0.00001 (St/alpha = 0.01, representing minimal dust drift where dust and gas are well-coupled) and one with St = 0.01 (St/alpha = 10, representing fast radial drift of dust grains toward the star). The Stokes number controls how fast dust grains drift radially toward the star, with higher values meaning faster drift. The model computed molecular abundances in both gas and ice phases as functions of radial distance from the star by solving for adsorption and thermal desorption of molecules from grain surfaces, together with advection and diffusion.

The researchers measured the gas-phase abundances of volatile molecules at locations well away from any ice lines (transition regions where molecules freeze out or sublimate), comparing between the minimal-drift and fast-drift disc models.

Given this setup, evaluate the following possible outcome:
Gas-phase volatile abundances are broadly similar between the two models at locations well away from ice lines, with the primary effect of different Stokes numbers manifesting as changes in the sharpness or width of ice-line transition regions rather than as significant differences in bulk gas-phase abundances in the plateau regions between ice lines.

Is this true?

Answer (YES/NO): YES